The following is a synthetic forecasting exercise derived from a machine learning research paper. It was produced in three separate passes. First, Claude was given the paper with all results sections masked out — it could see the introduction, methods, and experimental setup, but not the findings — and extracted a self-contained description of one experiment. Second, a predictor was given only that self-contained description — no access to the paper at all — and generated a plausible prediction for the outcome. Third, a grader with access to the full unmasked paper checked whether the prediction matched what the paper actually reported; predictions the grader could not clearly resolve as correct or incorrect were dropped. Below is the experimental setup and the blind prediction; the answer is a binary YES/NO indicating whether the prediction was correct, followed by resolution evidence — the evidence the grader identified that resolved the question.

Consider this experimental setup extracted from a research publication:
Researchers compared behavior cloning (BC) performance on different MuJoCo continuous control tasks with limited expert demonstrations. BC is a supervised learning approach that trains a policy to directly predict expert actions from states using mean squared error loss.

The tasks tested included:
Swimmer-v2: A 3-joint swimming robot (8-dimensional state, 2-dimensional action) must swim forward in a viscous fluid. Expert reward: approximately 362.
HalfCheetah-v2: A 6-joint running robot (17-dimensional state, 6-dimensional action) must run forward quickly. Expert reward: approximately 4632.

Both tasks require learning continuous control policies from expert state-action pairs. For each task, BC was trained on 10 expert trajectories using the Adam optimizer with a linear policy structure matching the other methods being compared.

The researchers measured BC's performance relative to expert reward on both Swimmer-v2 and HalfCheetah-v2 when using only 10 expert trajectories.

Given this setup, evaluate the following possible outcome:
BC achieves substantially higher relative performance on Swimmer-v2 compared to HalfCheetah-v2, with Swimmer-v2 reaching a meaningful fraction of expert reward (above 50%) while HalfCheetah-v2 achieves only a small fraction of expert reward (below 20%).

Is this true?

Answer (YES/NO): NO